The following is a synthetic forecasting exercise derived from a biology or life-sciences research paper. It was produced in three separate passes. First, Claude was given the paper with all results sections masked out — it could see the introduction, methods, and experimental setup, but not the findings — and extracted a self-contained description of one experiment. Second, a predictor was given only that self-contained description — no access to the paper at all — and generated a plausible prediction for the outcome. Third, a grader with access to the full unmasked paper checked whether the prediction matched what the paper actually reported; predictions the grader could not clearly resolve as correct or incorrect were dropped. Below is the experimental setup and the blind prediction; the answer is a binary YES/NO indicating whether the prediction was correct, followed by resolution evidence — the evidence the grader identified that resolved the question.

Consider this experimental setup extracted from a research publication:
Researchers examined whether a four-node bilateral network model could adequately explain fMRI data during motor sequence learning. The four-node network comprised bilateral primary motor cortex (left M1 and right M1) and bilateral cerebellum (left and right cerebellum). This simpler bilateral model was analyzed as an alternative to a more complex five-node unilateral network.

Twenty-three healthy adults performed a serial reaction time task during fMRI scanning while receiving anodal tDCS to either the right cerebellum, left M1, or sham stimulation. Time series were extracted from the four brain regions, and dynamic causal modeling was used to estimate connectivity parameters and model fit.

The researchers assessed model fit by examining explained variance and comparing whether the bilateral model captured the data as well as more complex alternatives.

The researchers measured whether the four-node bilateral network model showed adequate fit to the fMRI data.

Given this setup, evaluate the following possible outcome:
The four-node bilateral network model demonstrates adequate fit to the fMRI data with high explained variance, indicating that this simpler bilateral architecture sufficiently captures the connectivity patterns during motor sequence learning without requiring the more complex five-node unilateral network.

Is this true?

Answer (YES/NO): NO